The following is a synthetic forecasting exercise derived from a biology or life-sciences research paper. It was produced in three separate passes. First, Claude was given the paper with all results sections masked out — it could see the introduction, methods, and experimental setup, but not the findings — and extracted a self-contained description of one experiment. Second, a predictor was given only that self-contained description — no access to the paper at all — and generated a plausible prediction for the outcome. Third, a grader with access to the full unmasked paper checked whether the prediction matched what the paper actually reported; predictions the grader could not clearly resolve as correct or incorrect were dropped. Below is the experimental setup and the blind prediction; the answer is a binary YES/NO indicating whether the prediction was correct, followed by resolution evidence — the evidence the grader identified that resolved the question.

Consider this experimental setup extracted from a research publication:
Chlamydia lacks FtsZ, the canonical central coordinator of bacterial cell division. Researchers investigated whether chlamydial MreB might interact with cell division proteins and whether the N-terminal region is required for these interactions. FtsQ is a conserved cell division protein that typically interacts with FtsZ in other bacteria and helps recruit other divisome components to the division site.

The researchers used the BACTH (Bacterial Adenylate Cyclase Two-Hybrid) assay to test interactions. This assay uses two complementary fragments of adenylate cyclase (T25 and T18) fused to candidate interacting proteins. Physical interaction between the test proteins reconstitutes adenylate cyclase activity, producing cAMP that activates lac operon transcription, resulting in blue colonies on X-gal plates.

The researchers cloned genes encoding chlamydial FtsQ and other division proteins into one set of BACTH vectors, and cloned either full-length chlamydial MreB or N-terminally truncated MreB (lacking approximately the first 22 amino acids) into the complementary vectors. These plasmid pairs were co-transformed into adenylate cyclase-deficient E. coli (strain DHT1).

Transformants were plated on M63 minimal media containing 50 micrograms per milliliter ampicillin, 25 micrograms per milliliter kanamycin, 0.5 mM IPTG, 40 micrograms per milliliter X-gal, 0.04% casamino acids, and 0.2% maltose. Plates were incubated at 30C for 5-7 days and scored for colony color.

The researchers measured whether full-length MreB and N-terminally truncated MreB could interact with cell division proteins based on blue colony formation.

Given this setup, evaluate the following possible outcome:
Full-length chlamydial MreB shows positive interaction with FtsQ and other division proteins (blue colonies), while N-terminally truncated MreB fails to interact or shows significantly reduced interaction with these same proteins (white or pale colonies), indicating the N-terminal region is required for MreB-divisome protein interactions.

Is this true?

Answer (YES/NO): YES